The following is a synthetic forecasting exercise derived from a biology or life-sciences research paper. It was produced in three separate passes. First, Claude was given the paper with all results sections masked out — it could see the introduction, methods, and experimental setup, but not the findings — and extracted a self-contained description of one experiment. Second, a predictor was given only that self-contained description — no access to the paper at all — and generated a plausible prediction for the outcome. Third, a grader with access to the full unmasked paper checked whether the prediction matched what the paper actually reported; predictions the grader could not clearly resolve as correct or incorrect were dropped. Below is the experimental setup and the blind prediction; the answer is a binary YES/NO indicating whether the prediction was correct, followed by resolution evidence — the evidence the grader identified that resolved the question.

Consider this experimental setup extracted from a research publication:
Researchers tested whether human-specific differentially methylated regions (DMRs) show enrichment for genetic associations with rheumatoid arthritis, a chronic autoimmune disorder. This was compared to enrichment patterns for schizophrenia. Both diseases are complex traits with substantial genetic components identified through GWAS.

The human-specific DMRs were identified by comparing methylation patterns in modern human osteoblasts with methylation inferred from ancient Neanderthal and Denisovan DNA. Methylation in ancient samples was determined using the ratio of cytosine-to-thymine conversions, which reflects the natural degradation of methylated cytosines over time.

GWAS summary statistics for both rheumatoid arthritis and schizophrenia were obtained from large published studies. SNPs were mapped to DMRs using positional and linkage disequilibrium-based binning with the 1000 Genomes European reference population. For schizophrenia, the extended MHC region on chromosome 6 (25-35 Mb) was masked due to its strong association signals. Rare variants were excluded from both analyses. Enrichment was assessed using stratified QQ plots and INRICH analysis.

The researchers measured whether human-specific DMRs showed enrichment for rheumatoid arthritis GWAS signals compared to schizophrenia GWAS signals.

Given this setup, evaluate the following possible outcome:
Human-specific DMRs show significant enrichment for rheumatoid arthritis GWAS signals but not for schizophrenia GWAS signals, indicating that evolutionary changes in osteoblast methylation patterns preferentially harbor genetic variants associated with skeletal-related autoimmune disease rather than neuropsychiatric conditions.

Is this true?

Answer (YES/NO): NO